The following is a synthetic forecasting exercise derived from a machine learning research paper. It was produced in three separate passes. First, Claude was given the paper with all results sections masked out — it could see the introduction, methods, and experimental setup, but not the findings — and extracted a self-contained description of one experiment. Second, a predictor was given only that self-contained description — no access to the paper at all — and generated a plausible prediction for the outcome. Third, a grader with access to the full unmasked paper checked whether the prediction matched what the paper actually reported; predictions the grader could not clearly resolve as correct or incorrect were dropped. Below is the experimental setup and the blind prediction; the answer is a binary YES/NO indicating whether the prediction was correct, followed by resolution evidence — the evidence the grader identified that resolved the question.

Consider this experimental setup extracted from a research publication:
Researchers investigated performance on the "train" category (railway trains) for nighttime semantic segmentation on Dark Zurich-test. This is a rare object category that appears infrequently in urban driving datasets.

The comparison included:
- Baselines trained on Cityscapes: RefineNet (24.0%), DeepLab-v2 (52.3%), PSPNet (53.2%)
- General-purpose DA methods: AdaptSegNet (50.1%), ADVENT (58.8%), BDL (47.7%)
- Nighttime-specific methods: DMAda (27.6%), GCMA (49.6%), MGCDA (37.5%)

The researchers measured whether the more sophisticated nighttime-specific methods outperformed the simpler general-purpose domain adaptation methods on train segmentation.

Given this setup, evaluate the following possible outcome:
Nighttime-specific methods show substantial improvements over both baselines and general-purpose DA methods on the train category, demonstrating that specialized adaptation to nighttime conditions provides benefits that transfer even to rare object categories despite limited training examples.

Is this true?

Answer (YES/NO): NO